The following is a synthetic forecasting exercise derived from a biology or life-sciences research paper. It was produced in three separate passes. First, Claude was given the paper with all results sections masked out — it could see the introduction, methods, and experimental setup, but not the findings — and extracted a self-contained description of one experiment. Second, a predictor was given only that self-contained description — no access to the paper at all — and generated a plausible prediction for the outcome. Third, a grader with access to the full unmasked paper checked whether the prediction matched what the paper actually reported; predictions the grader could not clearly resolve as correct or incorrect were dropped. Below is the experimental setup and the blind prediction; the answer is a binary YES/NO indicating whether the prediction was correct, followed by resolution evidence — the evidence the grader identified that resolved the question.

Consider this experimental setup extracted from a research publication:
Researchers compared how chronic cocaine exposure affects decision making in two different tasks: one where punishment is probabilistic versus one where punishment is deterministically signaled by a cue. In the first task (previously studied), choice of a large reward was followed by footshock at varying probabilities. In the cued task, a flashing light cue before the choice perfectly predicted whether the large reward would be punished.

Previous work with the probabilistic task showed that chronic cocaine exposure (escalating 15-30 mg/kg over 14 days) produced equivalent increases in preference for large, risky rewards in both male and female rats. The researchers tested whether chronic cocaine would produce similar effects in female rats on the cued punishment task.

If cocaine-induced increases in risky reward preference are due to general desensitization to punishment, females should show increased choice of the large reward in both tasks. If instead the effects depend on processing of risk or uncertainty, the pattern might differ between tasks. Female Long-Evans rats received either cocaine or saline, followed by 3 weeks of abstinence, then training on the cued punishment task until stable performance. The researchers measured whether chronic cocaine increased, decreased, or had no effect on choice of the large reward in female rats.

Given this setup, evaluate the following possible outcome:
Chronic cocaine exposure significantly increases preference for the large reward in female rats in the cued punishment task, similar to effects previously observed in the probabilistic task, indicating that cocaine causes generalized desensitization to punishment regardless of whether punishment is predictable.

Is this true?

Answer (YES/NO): NO